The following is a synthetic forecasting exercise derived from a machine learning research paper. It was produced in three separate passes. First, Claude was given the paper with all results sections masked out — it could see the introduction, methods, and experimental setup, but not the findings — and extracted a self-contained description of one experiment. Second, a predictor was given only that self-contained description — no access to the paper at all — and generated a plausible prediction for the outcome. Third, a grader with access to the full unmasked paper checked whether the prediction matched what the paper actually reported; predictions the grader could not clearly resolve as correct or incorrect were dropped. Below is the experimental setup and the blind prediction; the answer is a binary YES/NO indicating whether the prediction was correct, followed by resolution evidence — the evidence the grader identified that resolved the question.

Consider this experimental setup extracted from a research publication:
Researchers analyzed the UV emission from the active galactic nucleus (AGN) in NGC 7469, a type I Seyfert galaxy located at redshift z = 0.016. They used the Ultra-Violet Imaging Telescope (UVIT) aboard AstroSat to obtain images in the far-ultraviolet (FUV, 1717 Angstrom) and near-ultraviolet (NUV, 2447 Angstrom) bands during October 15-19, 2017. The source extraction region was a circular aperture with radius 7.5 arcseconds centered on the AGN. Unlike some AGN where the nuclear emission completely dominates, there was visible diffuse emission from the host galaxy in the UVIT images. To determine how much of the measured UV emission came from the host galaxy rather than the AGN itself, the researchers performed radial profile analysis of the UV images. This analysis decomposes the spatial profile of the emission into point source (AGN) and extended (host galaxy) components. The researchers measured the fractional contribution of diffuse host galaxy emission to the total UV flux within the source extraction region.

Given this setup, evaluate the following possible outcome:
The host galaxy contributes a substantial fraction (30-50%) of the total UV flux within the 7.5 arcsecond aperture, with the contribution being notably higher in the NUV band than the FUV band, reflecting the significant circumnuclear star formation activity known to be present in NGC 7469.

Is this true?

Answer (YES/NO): NO